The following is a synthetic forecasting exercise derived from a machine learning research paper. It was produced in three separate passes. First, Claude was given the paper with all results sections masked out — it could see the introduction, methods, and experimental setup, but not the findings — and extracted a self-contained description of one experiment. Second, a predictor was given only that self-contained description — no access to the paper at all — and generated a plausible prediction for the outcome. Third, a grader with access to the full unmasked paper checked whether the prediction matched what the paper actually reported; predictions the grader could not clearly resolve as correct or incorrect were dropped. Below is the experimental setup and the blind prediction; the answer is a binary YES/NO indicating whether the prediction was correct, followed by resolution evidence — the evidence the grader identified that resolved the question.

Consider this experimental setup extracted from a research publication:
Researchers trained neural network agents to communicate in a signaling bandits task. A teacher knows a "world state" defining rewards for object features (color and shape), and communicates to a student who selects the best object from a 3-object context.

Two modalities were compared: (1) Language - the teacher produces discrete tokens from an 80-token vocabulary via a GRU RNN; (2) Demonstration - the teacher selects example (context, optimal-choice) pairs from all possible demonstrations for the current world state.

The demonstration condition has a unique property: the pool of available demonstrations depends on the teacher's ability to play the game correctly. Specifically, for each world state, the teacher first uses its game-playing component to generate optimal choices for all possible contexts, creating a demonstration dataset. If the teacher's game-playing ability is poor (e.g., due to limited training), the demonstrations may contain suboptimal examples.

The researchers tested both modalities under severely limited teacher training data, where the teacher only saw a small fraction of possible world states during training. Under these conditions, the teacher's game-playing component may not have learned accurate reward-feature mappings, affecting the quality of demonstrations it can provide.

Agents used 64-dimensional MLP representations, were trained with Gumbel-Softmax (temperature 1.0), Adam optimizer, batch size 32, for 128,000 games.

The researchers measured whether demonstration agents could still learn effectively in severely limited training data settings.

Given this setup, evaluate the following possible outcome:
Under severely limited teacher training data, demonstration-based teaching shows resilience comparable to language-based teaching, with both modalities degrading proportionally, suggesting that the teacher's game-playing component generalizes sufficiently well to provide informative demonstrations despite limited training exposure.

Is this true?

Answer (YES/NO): NO